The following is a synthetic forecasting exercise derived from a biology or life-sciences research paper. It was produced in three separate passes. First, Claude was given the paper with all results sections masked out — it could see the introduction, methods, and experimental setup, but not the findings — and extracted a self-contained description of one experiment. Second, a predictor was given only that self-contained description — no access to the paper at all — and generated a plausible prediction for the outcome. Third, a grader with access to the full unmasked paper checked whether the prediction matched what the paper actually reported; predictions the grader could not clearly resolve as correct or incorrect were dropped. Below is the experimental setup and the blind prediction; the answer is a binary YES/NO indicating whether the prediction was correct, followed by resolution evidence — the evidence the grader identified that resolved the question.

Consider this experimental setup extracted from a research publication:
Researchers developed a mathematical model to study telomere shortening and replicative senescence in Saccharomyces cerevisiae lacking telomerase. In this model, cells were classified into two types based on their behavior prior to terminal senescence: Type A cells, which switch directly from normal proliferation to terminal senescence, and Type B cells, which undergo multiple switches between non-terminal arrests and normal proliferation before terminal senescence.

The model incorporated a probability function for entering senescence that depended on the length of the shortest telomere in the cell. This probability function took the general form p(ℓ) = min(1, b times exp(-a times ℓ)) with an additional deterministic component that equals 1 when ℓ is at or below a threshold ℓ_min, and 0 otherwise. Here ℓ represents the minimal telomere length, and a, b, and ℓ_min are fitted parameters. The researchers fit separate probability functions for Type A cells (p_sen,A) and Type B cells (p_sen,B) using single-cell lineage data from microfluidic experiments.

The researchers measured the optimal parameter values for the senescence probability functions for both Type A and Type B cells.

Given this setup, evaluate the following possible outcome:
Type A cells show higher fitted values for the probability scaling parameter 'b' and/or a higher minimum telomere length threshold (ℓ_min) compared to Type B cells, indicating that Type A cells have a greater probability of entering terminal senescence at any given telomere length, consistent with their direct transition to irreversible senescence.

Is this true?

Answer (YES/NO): NO